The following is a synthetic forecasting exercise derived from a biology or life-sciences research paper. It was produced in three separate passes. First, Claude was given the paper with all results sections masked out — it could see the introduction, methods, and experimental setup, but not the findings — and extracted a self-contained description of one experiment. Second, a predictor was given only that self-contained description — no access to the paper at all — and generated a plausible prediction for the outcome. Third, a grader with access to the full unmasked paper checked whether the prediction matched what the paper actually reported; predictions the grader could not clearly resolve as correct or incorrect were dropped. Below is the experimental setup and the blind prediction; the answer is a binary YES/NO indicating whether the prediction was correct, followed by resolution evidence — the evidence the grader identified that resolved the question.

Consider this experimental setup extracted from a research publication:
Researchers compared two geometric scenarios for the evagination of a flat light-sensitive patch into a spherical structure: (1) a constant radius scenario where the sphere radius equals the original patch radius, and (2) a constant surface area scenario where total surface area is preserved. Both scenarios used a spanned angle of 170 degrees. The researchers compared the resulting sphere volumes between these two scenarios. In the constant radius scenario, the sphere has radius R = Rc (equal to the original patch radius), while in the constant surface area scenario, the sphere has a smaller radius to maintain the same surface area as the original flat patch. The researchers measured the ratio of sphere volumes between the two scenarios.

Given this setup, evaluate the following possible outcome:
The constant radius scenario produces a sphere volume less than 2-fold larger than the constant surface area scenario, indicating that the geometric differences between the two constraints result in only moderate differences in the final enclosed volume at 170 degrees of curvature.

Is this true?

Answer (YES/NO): NO